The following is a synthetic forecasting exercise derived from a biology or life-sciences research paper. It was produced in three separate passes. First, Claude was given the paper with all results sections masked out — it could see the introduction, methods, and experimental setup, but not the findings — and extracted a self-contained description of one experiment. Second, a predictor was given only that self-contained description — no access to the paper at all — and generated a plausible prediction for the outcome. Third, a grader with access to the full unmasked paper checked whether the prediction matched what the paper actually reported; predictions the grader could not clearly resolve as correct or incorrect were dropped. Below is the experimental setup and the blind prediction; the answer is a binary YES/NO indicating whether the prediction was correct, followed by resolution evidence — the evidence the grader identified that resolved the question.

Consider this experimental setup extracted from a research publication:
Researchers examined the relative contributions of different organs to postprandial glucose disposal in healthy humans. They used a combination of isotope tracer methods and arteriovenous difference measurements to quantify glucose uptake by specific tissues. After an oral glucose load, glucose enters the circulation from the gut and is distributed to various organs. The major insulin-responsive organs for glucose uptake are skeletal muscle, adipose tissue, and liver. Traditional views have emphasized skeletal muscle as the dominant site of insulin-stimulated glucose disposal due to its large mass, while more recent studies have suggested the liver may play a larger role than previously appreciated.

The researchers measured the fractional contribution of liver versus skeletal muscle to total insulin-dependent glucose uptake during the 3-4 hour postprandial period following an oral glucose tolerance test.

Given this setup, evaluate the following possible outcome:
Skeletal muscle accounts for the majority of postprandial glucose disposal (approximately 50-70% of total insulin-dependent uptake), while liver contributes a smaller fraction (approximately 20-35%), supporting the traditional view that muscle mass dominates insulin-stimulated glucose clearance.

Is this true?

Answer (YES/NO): NO